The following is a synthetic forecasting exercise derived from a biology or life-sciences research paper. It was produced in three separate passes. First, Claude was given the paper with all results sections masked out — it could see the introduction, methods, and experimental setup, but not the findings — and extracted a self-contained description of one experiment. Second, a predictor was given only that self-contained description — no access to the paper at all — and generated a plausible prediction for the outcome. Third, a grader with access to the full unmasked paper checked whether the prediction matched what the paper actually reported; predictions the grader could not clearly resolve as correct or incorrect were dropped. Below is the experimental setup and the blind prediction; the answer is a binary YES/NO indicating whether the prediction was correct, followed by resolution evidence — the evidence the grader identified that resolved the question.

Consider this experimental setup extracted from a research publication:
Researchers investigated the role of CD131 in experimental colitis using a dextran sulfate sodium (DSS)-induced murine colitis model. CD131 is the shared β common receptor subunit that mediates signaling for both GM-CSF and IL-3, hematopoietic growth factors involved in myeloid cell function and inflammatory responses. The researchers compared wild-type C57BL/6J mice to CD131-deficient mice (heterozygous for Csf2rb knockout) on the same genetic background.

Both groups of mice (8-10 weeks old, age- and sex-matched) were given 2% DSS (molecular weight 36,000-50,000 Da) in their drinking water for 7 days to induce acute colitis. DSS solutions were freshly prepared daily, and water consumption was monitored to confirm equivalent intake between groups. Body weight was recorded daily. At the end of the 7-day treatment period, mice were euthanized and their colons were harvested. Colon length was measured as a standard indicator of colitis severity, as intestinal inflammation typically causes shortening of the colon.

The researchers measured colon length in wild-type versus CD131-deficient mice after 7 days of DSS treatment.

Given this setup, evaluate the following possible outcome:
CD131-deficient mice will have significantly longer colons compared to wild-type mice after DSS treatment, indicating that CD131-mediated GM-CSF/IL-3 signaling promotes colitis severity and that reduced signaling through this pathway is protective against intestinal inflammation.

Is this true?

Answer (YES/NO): YES